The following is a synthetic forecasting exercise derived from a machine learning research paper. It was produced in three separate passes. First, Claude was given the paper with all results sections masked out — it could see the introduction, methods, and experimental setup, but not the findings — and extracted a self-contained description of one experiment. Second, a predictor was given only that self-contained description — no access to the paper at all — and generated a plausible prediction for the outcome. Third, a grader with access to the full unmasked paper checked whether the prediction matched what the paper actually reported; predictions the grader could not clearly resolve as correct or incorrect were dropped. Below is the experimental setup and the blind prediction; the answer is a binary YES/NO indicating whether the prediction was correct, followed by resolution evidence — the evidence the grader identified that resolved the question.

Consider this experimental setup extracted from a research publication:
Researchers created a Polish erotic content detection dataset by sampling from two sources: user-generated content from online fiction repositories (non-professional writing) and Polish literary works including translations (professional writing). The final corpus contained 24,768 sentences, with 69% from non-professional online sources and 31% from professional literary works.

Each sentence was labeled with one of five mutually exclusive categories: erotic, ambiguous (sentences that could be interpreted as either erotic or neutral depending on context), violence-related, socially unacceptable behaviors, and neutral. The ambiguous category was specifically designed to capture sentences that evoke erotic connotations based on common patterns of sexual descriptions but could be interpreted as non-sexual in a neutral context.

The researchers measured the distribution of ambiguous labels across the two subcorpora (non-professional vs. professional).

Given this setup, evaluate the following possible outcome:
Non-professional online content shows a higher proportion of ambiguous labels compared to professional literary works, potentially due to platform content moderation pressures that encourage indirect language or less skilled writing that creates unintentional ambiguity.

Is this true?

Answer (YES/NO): YES